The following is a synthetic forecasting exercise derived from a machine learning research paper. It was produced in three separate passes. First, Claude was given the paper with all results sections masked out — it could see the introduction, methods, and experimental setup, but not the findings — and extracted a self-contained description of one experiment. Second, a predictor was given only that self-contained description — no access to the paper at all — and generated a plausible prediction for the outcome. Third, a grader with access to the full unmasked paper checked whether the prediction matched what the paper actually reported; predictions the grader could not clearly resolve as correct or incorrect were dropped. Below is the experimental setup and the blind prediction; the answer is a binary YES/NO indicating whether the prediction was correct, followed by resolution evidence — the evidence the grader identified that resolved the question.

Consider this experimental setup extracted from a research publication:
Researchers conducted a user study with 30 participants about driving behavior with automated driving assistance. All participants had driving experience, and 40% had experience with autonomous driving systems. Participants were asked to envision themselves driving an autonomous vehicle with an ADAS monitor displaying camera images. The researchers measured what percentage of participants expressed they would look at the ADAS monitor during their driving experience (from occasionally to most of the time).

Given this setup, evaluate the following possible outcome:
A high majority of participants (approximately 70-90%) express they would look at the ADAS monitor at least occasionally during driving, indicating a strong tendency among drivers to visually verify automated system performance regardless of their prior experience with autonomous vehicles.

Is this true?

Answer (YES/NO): NO